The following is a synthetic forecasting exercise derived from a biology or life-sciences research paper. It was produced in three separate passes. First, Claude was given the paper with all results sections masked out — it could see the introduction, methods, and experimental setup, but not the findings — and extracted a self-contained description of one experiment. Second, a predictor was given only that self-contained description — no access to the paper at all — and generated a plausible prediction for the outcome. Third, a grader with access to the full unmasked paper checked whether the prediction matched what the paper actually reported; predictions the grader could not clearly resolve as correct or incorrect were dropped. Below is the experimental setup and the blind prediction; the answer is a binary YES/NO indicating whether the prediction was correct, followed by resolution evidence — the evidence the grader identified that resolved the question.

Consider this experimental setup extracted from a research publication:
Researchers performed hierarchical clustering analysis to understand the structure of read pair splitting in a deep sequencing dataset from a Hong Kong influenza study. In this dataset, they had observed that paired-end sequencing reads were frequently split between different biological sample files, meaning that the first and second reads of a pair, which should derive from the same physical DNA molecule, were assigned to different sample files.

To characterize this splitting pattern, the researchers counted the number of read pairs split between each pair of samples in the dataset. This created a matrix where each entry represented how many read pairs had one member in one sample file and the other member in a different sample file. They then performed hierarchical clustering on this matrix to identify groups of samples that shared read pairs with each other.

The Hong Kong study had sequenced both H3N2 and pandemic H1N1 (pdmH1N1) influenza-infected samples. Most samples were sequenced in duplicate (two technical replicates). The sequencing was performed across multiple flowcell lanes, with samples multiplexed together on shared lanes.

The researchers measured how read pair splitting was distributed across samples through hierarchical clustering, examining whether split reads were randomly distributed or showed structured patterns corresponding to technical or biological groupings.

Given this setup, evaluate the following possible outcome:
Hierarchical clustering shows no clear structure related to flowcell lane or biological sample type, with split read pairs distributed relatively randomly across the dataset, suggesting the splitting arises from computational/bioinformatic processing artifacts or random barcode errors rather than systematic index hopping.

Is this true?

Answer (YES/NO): NO